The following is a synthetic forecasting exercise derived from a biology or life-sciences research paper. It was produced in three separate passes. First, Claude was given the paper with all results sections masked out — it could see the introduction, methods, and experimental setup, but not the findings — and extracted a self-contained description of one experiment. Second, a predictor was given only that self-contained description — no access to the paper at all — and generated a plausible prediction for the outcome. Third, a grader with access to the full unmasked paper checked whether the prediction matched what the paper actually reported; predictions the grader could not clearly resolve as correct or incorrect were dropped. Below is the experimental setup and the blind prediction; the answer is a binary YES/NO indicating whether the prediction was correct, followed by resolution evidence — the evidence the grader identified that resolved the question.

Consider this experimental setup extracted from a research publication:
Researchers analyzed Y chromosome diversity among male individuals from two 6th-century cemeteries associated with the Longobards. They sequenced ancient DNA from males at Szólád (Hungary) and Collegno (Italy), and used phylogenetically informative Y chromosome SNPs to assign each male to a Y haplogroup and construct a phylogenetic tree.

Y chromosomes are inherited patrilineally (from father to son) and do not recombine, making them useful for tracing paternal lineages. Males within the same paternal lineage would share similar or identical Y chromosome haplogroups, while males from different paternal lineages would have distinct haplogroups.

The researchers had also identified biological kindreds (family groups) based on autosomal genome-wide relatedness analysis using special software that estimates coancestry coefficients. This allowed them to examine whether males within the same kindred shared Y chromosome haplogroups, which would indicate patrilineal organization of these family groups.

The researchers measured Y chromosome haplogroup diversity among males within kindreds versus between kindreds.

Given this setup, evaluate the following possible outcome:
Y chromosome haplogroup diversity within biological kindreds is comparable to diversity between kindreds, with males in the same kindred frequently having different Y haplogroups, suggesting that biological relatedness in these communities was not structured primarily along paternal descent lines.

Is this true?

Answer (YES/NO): NO